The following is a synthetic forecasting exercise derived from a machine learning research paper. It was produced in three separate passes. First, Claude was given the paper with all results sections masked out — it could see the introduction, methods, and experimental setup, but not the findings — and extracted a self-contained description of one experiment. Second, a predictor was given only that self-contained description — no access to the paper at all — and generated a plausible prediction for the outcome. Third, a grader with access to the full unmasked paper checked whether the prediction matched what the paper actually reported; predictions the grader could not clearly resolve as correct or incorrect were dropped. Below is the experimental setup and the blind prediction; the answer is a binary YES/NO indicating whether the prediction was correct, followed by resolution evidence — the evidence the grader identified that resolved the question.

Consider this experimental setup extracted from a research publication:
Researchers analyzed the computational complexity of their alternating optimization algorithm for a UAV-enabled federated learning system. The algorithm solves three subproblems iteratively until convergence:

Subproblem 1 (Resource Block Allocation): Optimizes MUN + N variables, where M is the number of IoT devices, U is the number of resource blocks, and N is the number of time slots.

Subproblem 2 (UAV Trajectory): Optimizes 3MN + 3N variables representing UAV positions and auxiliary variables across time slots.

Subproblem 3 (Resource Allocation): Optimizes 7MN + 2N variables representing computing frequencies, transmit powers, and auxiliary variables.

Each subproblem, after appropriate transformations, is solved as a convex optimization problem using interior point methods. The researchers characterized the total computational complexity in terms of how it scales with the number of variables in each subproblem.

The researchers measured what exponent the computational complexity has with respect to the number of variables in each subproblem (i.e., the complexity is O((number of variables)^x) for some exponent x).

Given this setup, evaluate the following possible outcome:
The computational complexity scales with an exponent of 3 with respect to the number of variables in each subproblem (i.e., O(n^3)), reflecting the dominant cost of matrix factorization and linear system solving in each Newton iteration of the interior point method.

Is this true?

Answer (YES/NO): NO